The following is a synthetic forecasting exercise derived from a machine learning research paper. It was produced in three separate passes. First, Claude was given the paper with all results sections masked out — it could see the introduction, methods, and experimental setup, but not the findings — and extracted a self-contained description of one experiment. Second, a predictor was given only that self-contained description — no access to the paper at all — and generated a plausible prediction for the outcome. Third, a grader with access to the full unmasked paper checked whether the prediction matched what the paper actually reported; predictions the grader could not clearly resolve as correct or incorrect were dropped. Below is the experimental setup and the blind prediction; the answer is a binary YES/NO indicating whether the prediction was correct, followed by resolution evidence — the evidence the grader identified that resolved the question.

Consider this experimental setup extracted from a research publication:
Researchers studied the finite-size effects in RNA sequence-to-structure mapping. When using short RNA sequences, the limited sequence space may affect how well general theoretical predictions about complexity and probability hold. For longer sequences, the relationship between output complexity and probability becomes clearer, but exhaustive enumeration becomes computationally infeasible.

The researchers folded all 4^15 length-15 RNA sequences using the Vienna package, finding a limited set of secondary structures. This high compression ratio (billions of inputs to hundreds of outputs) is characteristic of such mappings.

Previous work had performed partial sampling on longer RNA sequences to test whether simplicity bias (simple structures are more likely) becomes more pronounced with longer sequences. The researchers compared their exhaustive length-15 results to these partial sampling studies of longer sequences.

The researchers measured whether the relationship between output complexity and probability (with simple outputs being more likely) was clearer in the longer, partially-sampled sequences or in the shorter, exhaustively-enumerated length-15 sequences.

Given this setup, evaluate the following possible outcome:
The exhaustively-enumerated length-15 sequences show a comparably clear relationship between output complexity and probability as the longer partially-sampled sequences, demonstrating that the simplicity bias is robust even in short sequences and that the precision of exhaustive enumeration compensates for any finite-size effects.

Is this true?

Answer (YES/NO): NO